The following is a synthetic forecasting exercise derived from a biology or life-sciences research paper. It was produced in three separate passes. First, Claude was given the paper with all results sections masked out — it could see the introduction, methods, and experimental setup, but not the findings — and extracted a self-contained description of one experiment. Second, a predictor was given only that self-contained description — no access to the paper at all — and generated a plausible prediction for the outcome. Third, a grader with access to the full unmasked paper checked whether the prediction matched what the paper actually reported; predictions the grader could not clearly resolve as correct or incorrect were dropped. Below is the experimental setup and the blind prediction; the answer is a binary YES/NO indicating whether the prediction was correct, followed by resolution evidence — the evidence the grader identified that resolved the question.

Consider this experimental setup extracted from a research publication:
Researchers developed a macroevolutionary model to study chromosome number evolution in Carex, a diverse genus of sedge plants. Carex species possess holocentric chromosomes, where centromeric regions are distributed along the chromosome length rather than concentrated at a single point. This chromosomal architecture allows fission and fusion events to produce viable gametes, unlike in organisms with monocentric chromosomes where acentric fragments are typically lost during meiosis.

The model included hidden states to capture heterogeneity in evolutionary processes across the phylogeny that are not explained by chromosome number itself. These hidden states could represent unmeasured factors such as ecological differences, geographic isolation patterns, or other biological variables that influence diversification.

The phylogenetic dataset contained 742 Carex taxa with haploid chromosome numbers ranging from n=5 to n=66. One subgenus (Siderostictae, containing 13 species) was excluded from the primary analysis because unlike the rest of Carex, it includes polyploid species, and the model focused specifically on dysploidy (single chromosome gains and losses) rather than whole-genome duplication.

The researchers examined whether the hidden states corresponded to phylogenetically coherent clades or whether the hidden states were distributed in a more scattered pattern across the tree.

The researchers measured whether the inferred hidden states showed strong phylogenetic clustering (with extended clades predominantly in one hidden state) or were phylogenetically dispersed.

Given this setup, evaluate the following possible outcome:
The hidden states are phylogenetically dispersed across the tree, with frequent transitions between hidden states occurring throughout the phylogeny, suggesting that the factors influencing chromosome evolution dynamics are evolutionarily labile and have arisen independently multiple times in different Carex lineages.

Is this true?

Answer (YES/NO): NO